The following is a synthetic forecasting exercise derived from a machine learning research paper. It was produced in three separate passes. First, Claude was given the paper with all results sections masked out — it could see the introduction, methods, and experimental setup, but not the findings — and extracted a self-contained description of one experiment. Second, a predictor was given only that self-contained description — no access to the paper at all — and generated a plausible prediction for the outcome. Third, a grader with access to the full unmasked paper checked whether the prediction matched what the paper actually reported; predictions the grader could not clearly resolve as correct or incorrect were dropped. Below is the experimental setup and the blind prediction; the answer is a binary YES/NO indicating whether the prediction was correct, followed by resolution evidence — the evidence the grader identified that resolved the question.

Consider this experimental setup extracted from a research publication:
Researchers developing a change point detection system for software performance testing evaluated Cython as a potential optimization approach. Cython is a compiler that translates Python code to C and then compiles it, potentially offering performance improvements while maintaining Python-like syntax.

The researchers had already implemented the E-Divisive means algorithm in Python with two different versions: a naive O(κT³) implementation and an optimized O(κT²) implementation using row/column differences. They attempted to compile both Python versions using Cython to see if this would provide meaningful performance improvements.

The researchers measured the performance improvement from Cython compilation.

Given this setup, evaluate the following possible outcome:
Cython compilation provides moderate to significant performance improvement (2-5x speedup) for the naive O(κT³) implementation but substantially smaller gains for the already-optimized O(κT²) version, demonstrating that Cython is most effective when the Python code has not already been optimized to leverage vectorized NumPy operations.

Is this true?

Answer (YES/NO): NO